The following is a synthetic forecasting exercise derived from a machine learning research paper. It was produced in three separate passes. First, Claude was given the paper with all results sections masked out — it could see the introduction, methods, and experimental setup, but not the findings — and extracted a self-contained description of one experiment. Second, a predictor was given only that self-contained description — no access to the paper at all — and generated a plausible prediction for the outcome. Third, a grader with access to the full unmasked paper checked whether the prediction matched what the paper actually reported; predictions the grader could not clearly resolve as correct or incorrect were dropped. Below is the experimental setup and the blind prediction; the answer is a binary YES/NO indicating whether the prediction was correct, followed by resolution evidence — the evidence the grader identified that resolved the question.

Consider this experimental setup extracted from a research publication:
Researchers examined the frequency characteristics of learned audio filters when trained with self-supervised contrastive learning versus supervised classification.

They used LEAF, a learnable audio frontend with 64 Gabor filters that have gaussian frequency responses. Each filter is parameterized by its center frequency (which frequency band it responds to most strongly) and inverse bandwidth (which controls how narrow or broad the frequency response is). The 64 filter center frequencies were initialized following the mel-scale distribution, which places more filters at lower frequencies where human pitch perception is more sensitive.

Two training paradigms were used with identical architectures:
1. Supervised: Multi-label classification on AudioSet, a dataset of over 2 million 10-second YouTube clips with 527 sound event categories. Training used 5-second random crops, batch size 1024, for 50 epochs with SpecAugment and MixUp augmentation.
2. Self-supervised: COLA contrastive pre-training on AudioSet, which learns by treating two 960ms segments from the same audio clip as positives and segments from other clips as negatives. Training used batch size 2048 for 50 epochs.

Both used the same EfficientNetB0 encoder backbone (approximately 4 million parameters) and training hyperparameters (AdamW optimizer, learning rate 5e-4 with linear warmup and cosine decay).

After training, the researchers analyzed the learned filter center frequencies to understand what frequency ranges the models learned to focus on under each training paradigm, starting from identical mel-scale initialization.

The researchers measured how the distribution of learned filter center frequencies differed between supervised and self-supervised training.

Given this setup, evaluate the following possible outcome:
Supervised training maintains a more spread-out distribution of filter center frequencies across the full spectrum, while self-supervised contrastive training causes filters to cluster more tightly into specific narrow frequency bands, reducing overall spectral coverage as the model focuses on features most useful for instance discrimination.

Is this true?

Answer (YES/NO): NO